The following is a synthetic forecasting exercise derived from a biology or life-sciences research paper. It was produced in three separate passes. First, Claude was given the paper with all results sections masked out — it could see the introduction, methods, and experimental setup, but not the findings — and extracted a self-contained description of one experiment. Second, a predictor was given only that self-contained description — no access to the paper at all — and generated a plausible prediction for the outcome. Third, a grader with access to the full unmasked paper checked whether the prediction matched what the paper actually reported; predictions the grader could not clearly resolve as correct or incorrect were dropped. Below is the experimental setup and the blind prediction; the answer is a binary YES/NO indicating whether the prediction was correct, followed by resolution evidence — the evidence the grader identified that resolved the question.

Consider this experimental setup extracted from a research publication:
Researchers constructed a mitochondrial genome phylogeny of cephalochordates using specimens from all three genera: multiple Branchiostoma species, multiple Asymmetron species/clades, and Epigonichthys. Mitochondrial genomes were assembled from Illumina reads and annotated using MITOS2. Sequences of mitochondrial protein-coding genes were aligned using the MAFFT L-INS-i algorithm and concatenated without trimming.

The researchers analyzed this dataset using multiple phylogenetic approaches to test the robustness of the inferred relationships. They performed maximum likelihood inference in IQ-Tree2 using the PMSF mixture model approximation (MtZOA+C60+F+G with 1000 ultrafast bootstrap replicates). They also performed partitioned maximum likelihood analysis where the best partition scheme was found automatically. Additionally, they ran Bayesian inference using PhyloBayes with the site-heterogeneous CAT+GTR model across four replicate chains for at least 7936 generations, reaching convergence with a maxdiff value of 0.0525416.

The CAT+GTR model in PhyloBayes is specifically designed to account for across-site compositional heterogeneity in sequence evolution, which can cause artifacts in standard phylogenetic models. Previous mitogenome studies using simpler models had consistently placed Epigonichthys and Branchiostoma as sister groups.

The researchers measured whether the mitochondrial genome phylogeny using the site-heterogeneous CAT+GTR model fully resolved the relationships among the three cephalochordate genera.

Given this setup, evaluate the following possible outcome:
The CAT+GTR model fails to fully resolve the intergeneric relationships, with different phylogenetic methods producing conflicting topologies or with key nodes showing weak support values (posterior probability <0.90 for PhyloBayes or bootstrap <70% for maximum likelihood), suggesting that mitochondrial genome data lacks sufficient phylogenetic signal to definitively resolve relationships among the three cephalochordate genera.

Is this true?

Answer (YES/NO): YES